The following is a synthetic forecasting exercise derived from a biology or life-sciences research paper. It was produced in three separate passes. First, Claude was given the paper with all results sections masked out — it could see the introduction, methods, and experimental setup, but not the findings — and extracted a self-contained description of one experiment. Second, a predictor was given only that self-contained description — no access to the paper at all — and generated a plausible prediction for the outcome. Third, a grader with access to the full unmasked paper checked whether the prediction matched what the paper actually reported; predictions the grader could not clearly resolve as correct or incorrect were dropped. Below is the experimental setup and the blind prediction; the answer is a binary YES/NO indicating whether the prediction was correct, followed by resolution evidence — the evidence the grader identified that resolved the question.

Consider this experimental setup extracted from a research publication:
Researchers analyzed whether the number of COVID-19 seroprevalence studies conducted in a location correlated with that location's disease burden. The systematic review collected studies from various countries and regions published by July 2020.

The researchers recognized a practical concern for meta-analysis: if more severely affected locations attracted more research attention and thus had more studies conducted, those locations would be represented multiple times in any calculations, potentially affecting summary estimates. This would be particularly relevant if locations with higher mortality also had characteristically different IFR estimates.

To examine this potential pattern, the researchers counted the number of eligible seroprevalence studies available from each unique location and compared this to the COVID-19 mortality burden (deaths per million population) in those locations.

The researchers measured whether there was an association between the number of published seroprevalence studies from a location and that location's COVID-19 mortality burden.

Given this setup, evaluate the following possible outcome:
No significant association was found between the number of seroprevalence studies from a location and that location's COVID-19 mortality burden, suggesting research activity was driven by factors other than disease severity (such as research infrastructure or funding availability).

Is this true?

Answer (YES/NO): NO